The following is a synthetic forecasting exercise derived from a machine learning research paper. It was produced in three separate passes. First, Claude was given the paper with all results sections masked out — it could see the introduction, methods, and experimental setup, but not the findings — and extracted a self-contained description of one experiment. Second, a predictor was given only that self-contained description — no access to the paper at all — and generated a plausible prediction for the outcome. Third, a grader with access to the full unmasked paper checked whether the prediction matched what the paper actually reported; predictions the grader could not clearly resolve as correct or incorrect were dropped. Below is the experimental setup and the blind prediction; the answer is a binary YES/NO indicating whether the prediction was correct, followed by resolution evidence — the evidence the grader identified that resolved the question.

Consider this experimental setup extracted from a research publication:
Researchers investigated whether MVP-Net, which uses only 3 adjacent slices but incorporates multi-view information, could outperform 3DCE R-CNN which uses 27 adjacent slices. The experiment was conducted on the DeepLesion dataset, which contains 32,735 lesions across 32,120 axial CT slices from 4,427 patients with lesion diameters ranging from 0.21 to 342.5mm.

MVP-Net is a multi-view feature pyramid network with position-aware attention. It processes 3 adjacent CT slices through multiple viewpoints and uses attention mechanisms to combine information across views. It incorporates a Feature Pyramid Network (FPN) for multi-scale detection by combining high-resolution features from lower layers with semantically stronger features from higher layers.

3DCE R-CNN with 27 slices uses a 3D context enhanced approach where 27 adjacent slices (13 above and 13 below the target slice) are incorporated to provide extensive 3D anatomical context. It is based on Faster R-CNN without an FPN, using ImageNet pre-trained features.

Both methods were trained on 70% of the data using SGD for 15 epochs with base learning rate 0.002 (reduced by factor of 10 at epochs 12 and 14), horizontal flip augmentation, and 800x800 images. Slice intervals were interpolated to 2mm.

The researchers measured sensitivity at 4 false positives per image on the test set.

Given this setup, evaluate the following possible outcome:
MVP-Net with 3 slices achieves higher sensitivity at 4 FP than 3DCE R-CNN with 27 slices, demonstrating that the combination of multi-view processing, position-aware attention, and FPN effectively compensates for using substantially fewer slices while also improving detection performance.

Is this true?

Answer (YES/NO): YES